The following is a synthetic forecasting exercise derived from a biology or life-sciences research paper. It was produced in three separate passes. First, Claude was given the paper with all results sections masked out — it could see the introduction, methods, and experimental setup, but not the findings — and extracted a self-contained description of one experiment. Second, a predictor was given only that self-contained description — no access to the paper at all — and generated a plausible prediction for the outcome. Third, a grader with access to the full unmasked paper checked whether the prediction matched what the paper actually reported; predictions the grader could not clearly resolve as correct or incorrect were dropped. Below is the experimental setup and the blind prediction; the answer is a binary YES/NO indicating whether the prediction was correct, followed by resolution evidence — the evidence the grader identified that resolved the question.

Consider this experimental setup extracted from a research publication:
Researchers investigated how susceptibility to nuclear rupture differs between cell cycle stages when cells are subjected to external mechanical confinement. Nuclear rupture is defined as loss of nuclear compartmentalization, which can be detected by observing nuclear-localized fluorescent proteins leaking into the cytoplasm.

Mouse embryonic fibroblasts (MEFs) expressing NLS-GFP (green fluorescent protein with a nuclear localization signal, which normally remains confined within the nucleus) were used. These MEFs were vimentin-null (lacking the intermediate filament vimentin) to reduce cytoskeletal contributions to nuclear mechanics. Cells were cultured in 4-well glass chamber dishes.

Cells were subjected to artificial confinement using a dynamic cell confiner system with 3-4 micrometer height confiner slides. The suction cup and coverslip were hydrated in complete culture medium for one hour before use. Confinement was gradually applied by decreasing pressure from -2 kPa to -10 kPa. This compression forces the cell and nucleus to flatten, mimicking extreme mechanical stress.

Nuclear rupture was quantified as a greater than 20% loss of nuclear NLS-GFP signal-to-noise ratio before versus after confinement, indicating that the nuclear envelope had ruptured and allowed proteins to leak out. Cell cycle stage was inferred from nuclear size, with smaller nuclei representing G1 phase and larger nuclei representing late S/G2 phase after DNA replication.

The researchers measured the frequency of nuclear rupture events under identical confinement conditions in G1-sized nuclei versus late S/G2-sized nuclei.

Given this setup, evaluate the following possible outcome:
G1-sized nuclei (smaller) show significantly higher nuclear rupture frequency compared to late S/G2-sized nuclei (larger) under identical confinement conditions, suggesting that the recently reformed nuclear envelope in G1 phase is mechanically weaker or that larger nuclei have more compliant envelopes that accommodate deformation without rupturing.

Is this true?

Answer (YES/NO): NO